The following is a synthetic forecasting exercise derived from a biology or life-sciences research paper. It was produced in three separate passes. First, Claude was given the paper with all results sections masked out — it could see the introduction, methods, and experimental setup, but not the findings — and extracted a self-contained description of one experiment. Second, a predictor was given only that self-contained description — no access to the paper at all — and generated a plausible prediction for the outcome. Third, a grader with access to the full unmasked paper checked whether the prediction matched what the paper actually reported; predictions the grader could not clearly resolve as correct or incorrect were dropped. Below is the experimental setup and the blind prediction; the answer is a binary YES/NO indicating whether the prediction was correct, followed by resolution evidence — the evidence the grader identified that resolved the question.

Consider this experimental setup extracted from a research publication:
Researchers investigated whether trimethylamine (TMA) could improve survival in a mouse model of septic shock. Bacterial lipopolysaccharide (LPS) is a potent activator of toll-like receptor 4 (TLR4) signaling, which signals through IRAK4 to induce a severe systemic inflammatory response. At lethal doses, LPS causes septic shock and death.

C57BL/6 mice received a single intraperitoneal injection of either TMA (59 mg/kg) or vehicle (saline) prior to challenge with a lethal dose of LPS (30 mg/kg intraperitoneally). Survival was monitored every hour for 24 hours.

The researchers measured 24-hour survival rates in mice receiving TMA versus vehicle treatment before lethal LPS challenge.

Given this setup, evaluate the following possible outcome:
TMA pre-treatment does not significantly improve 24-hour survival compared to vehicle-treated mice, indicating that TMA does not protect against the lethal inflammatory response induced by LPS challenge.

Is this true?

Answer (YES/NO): NO